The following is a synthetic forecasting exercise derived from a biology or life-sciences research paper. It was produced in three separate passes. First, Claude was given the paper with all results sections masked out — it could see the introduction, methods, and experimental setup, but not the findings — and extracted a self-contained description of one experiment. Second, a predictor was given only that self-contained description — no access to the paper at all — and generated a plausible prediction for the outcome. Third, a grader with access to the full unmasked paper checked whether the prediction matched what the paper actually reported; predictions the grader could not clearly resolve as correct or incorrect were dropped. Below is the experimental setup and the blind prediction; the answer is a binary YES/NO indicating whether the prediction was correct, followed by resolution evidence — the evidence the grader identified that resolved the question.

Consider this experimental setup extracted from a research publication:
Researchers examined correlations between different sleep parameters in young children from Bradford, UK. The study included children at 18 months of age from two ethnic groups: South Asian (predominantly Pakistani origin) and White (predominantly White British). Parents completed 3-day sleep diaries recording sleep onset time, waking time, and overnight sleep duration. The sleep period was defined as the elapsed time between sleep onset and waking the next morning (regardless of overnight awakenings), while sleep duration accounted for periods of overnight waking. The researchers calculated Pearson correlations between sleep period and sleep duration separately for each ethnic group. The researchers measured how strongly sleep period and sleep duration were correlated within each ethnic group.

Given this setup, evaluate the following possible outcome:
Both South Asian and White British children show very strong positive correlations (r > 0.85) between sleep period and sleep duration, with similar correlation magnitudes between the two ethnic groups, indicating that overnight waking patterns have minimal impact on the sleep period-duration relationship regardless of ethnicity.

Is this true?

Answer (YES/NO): NO